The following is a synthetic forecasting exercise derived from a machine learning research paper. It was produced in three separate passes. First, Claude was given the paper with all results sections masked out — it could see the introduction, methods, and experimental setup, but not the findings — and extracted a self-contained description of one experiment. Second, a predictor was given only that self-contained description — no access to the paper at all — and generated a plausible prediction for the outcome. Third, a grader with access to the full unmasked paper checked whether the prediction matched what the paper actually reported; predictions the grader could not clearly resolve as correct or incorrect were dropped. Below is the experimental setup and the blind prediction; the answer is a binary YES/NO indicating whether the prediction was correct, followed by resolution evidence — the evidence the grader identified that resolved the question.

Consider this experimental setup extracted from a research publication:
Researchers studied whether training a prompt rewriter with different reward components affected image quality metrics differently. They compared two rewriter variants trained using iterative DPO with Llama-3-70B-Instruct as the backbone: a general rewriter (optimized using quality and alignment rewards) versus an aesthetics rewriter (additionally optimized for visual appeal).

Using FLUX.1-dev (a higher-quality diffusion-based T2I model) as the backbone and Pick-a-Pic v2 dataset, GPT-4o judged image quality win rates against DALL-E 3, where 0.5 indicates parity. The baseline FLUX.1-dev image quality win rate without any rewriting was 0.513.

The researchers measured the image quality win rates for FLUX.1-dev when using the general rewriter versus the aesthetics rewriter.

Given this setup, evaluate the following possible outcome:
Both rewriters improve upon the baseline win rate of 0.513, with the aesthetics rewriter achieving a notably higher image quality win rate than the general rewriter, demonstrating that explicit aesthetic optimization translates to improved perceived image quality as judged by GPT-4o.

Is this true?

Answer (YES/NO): YES